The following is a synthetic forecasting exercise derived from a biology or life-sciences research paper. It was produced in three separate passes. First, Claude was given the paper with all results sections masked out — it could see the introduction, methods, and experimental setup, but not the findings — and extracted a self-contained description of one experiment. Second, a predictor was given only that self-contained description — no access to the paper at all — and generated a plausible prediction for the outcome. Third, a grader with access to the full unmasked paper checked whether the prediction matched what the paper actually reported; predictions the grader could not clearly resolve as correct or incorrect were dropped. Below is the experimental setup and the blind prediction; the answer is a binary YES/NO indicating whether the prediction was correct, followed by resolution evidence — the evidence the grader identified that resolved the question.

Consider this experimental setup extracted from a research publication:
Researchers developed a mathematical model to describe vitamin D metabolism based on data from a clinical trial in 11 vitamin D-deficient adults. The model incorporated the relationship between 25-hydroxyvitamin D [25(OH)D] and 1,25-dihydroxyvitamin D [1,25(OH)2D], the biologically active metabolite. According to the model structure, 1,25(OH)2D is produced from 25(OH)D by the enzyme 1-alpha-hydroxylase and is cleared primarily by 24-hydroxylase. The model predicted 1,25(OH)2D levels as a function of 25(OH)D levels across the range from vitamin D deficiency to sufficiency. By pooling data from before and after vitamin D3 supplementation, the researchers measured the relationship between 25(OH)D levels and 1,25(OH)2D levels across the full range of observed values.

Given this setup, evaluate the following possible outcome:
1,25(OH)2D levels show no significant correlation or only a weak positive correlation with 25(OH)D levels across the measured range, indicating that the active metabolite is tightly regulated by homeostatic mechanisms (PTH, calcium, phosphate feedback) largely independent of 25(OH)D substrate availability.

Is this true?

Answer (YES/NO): YES